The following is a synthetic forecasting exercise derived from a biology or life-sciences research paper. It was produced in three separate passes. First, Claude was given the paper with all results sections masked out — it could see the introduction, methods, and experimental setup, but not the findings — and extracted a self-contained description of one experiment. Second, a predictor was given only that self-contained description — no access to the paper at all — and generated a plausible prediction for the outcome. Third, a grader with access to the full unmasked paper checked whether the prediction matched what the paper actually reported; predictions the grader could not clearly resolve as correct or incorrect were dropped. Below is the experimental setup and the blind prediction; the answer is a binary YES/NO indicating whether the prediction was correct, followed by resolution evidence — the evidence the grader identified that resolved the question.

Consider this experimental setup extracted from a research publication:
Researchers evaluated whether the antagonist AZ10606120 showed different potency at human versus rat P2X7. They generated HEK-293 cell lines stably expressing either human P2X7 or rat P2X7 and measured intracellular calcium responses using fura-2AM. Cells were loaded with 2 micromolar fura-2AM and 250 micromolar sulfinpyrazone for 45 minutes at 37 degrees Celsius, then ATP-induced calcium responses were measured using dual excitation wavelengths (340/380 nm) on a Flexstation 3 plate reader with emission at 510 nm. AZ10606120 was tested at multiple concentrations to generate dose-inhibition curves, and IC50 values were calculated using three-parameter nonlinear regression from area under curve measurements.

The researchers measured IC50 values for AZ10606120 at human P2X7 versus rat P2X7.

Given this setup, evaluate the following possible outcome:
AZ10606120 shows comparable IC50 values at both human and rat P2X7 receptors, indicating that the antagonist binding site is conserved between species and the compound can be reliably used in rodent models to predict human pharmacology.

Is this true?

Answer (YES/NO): NO